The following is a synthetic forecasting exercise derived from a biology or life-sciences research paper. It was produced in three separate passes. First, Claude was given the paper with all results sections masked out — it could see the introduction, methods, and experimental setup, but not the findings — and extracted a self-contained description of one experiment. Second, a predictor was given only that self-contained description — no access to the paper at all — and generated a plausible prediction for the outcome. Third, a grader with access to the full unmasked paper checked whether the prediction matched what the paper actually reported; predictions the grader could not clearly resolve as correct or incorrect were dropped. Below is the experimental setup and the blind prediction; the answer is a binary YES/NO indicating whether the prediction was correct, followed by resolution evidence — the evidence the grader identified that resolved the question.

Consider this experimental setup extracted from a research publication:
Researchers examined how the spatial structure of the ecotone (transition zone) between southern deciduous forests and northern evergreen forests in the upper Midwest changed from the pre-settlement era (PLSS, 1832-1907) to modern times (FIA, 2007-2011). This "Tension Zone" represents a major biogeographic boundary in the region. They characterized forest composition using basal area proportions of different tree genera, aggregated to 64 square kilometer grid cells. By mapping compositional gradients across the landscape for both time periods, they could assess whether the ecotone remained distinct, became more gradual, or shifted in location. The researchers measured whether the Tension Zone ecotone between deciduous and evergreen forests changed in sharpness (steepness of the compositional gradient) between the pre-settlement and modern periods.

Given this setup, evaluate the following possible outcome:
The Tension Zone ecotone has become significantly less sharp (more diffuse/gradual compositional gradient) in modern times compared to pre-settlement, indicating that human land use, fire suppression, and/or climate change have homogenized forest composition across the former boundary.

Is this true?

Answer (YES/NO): YES